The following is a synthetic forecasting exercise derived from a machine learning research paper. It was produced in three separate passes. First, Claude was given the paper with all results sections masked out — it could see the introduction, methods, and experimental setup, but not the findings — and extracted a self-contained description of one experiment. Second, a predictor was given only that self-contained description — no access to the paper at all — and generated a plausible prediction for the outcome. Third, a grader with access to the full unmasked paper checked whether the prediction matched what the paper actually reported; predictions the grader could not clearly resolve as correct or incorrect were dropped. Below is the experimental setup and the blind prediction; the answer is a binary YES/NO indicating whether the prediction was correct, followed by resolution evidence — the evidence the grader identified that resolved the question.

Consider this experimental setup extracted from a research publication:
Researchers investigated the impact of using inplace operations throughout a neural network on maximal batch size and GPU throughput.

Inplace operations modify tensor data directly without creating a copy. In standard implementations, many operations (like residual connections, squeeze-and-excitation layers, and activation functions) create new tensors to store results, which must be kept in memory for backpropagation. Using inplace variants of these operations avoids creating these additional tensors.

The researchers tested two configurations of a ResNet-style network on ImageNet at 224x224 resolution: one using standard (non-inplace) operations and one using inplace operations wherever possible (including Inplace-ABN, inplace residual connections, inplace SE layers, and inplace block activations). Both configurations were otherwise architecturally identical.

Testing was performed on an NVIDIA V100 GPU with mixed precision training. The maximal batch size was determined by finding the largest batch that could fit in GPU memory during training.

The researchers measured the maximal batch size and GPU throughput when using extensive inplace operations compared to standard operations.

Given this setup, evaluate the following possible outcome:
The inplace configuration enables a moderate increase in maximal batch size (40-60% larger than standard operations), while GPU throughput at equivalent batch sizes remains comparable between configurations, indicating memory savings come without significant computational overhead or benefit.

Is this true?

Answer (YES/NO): NO